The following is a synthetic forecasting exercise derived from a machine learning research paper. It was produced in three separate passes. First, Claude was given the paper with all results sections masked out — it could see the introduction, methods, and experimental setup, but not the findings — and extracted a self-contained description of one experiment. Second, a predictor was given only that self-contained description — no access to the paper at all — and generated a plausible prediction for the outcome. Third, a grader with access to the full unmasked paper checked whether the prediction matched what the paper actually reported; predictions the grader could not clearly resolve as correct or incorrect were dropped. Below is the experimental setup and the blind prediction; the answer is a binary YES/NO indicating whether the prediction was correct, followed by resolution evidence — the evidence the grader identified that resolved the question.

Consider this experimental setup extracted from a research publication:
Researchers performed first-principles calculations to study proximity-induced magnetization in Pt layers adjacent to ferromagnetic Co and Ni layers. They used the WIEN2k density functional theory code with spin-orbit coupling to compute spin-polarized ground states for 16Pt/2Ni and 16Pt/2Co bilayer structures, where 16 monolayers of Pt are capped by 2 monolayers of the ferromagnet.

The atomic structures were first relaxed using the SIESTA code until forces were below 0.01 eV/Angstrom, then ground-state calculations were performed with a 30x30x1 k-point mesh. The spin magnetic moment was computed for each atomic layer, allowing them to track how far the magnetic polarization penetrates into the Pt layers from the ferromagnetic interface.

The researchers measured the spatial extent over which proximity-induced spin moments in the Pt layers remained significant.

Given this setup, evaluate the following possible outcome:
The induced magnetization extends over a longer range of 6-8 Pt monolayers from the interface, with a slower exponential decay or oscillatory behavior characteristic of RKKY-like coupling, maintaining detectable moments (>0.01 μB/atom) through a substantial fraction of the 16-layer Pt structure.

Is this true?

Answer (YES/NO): NO